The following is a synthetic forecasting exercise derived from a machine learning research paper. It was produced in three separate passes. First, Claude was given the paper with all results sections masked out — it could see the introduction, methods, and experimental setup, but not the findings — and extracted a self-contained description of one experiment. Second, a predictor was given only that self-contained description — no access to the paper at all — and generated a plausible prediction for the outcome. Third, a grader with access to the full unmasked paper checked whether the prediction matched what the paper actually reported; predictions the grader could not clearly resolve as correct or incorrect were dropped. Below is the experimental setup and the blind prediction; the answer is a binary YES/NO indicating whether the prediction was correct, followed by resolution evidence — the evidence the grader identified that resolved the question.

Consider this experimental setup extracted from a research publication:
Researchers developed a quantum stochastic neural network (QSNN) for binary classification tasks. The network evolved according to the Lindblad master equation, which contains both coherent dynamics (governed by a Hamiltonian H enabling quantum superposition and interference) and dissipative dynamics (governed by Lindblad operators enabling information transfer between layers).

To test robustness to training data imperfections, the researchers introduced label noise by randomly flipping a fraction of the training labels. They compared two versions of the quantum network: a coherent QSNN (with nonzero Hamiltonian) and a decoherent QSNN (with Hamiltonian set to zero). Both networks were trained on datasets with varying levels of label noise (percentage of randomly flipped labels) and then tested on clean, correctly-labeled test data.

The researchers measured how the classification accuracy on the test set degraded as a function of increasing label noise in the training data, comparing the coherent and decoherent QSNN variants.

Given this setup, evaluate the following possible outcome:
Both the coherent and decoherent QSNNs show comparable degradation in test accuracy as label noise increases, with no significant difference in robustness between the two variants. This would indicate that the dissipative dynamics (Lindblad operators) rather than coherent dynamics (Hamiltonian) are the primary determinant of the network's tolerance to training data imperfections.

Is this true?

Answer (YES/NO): NO